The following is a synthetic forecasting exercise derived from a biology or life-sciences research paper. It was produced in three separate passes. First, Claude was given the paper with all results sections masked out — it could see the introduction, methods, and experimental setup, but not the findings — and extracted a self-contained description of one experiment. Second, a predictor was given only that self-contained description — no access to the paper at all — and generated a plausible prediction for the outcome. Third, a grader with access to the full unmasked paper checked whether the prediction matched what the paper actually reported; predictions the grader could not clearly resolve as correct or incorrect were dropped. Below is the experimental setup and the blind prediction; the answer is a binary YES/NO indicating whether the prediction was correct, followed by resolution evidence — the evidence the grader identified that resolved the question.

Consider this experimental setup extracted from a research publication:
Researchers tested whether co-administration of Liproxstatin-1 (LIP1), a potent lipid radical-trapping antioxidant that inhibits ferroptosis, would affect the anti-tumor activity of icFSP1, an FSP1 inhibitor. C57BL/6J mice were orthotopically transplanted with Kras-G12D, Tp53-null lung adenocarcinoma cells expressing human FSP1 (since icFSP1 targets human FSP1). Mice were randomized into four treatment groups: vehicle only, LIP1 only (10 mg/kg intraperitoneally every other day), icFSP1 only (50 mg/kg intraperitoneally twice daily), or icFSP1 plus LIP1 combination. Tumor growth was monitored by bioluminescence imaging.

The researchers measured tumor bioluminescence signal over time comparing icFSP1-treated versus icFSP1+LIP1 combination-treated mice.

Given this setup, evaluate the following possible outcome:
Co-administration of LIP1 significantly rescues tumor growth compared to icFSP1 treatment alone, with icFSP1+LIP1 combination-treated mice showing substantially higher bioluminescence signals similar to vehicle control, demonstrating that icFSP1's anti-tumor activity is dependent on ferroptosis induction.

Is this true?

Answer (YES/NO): YES